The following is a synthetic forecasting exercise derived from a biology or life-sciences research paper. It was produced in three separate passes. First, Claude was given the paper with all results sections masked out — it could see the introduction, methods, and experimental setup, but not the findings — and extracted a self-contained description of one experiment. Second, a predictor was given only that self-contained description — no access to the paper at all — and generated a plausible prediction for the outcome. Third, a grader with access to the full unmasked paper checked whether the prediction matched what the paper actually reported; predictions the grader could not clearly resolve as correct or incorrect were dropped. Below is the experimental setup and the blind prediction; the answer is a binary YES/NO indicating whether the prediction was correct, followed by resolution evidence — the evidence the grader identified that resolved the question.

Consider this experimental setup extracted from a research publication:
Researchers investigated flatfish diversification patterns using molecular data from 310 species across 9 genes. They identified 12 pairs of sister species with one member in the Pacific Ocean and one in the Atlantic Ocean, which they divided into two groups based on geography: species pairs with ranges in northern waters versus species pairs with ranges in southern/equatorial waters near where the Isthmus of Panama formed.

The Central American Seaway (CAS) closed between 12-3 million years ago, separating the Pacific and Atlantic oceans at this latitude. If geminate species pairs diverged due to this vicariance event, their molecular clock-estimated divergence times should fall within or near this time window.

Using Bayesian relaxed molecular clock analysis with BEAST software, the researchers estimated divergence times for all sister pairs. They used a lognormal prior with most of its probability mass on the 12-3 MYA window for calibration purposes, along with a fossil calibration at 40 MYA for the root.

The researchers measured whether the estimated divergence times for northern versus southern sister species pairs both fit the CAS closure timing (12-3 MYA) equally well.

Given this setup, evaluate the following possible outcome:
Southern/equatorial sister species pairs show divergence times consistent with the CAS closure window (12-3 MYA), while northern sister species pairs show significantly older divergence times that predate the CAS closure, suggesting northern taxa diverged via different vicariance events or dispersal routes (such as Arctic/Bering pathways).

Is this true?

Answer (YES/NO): NO